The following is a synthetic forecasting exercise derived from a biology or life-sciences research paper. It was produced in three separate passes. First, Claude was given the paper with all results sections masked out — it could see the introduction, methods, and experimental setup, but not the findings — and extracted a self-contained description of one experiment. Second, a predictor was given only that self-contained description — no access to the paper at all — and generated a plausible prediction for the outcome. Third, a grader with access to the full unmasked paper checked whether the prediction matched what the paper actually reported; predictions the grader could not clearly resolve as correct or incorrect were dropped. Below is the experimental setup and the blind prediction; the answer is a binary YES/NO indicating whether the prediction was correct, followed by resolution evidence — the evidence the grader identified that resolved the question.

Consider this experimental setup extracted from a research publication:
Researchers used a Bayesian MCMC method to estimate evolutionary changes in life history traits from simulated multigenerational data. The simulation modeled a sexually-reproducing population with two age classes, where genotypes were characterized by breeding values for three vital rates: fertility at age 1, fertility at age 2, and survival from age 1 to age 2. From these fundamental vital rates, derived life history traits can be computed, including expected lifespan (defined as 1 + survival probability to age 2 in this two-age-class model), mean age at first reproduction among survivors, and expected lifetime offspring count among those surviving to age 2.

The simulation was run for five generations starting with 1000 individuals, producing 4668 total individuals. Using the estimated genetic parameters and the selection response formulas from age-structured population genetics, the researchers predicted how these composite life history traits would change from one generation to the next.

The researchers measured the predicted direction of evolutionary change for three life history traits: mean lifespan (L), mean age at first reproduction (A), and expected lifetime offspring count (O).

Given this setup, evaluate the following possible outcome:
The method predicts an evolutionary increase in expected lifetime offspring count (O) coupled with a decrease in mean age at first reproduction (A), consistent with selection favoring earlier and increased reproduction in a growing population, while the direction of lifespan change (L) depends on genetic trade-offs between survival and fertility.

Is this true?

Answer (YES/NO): NO